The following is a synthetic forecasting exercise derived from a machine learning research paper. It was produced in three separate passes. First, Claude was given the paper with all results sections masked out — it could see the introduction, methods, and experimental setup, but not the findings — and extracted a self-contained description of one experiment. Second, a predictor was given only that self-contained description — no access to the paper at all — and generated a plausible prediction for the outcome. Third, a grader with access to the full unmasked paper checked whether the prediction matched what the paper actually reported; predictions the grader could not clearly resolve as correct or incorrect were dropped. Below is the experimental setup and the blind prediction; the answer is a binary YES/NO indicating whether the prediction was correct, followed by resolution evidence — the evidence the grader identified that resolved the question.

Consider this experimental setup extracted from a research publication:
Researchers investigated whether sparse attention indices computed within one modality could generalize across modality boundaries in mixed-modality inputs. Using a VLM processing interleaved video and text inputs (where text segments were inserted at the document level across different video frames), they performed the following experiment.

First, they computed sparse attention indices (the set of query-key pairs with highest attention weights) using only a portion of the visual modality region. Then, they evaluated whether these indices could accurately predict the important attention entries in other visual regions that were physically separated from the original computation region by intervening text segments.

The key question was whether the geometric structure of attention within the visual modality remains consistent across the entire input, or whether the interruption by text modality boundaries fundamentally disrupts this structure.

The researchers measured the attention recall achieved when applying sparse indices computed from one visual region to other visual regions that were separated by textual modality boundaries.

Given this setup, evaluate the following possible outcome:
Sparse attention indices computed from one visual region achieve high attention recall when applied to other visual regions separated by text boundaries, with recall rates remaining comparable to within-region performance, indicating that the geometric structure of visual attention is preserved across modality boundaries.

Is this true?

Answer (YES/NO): YES